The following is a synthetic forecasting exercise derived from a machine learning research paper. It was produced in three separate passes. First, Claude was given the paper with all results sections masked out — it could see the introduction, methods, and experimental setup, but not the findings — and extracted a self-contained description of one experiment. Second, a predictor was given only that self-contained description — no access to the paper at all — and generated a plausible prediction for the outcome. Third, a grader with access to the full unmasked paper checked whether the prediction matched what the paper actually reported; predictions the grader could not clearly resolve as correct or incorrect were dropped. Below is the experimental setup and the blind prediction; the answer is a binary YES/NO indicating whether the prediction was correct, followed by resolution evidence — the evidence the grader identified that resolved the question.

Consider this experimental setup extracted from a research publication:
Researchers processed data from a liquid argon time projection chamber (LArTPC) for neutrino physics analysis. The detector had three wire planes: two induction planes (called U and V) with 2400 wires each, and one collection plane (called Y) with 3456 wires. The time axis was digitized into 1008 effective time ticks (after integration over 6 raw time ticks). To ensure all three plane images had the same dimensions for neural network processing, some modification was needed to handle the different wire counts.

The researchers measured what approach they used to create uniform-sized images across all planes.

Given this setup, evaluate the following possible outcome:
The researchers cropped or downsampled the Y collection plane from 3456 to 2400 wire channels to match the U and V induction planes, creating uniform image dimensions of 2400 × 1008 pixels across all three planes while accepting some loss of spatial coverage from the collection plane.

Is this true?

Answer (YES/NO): NO